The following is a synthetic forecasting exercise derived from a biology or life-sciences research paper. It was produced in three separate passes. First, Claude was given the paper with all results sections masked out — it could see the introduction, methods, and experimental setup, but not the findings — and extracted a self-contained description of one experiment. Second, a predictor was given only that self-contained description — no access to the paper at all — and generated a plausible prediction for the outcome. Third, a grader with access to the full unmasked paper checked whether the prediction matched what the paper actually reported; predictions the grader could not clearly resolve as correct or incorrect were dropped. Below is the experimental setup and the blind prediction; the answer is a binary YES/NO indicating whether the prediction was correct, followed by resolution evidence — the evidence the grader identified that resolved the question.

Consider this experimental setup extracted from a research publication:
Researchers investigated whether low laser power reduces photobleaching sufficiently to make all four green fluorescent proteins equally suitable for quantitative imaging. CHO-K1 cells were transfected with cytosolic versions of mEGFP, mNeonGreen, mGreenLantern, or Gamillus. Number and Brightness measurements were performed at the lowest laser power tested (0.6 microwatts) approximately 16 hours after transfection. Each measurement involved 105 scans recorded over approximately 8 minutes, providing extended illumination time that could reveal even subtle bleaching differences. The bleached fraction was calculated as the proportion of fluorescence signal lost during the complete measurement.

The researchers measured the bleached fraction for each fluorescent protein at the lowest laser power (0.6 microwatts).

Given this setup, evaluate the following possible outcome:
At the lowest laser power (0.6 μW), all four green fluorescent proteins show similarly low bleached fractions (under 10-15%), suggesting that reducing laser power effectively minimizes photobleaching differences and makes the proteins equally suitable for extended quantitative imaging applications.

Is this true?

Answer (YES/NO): NO